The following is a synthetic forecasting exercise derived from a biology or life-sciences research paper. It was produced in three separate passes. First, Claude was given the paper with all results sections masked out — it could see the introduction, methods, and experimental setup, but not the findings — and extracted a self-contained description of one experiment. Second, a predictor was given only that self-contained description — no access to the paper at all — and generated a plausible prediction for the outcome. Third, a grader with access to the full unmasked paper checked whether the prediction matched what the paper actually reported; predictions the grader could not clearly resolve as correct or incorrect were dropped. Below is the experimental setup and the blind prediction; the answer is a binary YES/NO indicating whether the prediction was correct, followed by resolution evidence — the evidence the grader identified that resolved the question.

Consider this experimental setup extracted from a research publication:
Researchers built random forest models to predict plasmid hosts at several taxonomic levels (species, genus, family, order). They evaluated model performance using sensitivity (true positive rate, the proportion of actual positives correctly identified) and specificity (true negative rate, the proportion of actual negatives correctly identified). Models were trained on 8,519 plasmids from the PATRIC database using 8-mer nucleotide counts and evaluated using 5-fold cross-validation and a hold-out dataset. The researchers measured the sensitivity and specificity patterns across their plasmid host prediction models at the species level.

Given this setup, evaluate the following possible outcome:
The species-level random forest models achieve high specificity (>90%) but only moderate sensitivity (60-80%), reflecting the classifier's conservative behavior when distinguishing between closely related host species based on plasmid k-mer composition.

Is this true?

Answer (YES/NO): NO